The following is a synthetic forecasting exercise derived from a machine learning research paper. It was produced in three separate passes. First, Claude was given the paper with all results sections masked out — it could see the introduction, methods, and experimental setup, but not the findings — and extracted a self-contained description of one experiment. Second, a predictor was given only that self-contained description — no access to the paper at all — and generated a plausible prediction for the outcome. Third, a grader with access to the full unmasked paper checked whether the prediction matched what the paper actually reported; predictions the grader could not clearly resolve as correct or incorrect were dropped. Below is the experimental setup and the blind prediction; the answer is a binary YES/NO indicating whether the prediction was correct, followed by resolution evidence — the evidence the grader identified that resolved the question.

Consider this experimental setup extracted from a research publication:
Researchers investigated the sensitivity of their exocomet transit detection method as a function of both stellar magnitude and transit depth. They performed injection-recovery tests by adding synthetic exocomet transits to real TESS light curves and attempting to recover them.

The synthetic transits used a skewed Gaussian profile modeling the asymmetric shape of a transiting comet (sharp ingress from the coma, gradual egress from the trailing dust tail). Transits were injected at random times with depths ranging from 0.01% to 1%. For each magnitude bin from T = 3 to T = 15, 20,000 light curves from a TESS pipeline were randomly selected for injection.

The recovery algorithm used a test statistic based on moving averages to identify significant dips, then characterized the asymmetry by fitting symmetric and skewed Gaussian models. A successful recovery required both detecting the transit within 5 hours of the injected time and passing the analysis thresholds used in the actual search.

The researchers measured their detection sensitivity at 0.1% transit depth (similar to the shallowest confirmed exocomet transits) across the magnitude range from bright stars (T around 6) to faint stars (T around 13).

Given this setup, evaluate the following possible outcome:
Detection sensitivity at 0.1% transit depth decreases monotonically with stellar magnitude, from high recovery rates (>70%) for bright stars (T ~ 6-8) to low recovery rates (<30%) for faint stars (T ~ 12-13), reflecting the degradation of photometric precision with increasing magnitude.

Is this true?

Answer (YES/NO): NO